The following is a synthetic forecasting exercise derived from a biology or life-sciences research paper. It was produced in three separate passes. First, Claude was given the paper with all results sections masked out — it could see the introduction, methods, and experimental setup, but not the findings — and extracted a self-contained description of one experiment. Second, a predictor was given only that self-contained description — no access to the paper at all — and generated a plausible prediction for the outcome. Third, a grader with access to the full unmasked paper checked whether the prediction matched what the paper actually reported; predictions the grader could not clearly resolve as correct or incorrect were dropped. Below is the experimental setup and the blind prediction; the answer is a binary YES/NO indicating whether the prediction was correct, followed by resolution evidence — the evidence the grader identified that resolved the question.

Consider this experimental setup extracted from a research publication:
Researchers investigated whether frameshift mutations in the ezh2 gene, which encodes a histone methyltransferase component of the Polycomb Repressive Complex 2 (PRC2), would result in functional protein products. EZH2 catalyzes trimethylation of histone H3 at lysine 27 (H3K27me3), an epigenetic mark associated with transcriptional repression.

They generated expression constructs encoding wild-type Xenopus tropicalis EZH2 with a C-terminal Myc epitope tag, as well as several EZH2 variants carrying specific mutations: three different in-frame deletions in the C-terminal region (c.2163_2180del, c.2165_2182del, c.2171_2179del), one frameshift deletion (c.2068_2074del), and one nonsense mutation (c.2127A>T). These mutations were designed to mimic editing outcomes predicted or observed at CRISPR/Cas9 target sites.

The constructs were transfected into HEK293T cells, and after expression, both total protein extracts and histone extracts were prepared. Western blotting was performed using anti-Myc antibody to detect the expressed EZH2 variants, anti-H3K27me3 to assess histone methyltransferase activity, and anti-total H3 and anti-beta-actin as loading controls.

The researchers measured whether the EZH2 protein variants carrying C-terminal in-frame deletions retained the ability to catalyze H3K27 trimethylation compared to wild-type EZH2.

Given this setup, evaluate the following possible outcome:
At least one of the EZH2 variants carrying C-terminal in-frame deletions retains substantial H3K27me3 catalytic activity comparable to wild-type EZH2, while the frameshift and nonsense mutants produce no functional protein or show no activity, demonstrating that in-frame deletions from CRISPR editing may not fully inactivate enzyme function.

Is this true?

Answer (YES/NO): YES